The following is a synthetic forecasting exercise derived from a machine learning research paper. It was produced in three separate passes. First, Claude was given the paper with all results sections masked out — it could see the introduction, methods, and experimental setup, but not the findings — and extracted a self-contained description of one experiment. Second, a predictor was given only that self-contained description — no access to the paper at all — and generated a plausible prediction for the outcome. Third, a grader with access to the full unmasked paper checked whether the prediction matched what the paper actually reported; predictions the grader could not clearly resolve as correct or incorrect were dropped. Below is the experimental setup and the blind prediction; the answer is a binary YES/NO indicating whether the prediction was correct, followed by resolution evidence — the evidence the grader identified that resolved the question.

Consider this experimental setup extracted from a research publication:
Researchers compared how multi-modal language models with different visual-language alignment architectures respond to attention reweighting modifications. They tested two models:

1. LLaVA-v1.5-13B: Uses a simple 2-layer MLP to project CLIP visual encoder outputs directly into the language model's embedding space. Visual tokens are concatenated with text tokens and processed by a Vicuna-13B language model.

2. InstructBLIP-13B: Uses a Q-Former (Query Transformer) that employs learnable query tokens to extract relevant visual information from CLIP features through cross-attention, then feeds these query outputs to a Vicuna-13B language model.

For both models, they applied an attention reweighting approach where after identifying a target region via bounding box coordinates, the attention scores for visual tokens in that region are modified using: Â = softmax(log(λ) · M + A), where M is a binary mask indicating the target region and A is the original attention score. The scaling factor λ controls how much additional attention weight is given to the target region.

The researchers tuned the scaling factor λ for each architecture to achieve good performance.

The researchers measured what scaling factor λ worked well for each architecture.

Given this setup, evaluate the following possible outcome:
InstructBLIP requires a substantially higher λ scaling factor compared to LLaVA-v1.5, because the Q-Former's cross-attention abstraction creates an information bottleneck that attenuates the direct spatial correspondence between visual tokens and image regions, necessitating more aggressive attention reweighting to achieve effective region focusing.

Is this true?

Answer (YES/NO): YES